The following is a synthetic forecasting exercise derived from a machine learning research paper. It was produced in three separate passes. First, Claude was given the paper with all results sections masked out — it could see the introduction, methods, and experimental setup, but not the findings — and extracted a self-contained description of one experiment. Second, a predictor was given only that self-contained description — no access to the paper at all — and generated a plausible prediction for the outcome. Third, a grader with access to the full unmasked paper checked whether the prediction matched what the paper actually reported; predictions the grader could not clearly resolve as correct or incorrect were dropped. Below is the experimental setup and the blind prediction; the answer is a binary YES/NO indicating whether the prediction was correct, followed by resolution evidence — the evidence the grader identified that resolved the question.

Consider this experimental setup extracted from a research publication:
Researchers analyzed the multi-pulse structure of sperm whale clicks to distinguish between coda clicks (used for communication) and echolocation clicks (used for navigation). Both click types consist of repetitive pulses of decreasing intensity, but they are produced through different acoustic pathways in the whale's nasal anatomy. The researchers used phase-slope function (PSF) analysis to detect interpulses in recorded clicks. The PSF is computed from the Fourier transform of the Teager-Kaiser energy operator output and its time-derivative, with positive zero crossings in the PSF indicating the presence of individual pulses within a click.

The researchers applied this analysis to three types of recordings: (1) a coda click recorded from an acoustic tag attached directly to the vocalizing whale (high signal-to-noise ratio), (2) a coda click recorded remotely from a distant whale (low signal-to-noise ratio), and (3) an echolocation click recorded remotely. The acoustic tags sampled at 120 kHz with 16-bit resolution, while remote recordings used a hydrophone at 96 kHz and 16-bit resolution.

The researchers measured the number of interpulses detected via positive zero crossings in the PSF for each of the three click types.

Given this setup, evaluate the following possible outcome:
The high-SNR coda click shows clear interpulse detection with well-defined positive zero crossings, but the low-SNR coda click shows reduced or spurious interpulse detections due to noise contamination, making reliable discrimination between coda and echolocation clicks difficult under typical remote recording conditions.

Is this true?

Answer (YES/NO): NO